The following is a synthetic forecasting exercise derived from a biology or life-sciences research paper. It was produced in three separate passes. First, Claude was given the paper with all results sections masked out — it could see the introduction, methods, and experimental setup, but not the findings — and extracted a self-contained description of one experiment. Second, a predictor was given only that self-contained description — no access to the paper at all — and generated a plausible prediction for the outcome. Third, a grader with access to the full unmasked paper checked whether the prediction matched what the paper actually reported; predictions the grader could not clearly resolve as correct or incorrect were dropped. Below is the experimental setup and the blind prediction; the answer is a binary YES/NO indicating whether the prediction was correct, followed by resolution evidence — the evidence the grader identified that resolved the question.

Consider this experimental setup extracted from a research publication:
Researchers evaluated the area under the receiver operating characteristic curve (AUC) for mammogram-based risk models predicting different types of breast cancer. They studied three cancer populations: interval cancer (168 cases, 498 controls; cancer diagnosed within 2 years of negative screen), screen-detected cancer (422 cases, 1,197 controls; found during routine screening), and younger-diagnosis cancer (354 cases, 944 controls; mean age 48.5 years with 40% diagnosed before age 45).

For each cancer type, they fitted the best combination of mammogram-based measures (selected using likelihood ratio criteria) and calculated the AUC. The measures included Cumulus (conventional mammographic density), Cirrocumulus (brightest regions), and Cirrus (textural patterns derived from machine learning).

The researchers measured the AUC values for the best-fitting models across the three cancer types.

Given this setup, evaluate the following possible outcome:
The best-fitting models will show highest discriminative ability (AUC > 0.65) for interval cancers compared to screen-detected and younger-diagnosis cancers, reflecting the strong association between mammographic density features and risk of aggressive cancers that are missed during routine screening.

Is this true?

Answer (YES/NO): NO